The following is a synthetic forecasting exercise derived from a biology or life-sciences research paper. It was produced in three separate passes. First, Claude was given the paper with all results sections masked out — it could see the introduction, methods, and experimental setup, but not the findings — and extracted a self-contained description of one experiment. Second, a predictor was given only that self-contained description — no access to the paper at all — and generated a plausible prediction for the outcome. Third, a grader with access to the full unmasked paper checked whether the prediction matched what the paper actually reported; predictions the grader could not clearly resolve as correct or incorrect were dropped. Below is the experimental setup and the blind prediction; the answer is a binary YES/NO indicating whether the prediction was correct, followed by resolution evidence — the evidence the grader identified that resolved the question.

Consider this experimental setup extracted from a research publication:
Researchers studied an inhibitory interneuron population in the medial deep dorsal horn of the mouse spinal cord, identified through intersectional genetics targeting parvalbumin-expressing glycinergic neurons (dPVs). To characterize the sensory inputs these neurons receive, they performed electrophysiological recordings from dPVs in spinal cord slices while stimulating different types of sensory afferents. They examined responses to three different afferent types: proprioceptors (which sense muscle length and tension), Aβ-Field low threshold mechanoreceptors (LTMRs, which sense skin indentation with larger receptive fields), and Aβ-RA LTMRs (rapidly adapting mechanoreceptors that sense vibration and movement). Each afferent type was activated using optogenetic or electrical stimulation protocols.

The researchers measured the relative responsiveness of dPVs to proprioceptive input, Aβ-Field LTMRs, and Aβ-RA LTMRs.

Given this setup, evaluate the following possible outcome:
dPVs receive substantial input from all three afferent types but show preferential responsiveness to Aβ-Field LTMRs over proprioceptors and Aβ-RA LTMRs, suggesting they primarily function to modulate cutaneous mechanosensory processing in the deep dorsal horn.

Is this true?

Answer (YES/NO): NO